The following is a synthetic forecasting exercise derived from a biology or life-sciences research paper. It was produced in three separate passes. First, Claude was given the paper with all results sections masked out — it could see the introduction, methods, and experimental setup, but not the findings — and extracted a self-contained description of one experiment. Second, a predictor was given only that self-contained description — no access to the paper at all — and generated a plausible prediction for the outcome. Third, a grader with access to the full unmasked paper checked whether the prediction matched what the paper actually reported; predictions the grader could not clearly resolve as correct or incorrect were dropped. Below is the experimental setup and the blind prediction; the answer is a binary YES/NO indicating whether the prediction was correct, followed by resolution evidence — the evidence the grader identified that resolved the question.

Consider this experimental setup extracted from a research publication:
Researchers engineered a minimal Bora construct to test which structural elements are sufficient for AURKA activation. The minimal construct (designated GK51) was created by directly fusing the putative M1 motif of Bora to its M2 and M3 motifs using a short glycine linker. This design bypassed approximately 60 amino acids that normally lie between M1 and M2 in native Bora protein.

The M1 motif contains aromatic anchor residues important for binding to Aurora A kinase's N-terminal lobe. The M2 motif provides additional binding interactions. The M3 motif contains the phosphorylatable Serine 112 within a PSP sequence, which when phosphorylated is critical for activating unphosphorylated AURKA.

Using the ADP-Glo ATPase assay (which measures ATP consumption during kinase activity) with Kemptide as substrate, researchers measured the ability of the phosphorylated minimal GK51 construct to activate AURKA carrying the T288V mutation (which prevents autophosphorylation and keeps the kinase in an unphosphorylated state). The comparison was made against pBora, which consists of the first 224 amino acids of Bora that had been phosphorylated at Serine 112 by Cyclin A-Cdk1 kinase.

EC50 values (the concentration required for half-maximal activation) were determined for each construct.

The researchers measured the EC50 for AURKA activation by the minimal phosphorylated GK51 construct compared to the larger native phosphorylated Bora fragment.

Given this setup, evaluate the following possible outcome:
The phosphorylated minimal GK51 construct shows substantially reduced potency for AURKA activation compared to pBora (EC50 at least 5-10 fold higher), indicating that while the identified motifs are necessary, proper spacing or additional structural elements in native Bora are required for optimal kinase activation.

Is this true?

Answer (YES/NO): NO